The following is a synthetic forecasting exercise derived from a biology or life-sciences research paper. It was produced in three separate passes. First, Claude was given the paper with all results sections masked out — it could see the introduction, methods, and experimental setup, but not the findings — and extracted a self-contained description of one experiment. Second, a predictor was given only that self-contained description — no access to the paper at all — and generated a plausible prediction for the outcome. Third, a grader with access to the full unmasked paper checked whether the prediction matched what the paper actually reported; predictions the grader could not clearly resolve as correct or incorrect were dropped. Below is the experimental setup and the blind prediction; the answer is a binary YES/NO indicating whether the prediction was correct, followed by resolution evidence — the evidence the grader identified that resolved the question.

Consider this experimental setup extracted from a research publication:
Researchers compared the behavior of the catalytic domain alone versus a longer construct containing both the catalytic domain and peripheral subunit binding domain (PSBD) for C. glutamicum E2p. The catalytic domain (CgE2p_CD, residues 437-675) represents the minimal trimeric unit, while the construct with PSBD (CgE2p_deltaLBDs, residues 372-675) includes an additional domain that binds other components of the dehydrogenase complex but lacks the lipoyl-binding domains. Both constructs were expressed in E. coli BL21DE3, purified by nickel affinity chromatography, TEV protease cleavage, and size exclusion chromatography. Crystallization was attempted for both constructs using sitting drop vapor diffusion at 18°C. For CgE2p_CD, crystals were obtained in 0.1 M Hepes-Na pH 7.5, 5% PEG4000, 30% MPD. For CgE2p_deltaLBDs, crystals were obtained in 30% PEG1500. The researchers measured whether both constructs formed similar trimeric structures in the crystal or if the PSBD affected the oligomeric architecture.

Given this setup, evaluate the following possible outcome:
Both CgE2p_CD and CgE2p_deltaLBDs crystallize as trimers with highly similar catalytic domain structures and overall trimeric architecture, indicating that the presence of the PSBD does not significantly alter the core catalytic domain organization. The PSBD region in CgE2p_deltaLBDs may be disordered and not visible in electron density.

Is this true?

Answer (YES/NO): YES